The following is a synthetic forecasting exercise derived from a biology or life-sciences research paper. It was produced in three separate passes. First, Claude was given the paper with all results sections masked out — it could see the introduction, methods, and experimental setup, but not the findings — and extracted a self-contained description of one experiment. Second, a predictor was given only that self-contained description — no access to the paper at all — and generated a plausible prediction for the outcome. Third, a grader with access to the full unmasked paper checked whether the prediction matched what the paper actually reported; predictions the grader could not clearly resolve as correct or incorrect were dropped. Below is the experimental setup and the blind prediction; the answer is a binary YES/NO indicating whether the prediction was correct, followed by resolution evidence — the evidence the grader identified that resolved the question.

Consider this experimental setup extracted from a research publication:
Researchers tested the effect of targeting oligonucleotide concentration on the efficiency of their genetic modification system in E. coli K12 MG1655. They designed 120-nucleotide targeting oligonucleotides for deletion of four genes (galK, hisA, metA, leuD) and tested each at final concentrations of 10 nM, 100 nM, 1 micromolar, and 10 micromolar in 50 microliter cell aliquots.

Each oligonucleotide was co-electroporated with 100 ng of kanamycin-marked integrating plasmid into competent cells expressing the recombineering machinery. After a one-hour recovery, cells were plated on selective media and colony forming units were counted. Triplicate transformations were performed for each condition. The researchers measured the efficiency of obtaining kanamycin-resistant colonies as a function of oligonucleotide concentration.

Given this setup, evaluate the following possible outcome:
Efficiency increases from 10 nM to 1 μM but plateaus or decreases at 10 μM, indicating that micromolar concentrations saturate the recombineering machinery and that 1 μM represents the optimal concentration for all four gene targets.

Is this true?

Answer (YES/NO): NO